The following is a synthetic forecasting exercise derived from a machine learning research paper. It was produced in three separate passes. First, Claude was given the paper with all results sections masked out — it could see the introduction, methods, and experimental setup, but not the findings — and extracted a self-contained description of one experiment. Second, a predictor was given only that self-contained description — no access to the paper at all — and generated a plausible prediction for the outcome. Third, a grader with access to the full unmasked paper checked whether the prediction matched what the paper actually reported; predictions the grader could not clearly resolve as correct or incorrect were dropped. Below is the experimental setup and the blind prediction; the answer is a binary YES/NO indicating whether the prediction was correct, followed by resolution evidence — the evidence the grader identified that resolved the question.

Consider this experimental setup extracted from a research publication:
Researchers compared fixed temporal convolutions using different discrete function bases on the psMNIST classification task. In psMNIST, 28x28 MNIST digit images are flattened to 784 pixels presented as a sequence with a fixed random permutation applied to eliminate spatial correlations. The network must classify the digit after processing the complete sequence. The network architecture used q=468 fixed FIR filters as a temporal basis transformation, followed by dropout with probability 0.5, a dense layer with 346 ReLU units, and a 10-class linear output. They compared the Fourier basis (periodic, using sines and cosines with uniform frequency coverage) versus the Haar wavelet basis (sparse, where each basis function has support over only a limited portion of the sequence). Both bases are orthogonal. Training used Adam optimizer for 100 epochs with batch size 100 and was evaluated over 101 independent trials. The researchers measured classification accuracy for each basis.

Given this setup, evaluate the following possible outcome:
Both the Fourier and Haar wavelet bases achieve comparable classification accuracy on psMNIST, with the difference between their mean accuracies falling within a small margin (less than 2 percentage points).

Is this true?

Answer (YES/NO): YES